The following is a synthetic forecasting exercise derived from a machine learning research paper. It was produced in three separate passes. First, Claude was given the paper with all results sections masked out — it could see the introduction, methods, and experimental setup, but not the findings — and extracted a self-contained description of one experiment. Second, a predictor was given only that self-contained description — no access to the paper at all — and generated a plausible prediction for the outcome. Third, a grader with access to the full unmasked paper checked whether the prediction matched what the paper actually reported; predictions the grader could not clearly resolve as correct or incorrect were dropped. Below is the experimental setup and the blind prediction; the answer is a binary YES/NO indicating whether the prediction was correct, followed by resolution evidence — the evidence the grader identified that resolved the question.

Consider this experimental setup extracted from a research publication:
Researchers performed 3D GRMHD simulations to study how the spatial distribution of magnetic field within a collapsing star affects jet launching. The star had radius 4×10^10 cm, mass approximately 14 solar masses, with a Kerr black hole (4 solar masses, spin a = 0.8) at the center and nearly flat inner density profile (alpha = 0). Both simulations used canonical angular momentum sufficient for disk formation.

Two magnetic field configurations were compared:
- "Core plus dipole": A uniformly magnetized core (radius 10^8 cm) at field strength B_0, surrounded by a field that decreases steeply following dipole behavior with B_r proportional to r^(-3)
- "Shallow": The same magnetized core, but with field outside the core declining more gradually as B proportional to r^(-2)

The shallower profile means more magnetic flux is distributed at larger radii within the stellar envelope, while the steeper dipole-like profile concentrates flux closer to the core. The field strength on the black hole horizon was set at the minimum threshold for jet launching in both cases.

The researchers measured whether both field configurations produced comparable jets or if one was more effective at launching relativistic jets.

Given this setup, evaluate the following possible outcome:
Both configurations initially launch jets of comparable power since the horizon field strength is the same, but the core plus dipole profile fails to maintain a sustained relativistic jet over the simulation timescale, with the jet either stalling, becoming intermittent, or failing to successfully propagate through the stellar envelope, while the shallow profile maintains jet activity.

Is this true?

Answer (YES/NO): YES